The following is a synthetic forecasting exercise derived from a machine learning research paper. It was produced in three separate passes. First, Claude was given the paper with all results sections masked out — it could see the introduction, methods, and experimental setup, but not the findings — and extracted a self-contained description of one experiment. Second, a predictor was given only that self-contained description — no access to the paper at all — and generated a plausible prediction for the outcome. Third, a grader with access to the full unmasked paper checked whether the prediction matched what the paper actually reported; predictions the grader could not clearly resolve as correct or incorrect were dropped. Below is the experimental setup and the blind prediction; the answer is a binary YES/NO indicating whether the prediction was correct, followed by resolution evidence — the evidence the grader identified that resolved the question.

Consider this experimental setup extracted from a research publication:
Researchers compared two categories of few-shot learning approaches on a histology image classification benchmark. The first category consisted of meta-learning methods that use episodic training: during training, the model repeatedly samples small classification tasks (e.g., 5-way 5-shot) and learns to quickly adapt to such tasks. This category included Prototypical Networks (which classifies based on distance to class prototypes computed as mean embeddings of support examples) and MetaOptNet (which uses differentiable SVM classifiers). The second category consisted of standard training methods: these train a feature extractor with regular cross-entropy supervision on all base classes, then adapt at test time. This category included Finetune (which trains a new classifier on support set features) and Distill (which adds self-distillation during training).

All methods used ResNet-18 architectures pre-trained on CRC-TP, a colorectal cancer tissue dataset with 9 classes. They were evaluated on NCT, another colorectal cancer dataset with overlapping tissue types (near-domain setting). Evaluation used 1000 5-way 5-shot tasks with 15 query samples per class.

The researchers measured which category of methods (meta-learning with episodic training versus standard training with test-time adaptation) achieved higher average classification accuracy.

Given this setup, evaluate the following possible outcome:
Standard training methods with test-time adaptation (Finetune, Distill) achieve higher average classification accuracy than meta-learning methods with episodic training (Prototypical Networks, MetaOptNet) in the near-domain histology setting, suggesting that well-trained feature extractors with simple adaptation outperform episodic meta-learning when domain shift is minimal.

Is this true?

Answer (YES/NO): YES